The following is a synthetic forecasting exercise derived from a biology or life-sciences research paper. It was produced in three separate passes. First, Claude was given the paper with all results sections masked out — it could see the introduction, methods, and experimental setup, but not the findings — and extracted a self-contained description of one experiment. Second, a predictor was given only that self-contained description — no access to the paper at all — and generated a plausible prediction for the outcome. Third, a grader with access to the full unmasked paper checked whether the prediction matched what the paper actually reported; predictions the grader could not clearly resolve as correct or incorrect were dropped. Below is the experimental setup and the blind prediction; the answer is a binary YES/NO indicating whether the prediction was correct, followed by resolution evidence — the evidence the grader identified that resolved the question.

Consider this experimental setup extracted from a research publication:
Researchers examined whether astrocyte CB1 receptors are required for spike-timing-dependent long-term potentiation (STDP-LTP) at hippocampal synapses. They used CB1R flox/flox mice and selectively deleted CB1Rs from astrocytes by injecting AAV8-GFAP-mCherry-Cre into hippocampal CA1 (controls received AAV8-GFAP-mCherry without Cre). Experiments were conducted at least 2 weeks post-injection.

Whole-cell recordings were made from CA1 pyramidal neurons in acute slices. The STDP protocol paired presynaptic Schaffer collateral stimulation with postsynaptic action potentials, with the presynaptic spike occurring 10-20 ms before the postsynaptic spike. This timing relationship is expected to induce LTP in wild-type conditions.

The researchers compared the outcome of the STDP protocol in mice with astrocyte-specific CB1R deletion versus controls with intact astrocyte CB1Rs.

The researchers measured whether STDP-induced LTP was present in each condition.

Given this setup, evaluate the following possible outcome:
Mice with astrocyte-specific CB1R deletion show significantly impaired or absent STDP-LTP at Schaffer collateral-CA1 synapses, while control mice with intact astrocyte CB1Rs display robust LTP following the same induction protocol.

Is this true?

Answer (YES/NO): YES